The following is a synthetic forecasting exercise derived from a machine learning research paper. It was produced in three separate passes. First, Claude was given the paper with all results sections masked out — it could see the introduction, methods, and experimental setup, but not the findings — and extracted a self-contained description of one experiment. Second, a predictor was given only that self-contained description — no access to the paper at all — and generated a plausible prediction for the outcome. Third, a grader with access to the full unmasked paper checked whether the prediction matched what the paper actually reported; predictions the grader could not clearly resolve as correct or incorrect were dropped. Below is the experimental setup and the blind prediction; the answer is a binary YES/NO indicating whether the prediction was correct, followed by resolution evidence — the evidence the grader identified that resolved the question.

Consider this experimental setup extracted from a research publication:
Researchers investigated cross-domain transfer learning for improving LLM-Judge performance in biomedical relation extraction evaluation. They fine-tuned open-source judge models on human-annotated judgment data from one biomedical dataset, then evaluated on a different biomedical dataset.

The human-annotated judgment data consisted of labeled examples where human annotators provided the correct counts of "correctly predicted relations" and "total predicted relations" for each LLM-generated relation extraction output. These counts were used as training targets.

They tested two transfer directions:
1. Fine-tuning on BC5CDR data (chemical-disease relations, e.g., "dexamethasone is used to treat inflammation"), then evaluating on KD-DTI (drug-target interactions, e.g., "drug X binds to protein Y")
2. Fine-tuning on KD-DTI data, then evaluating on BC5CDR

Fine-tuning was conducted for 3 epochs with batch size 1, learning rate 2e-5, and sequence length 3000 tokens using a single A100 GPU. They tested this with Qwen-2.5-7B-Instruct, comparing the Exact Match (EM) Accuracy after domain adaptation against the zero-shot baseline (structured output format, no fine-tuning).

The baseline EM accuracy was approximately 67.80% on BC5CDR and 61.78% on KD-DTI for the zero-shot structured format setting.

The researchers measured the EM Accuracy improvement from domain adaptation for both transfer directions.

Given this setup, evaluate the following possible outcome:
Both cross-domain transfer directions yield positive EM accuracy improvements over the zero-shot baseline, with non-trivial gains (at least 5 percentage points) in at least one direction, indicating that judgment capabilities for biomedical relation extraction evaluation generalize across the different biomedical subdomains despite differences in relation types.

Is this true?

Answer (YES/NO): YES